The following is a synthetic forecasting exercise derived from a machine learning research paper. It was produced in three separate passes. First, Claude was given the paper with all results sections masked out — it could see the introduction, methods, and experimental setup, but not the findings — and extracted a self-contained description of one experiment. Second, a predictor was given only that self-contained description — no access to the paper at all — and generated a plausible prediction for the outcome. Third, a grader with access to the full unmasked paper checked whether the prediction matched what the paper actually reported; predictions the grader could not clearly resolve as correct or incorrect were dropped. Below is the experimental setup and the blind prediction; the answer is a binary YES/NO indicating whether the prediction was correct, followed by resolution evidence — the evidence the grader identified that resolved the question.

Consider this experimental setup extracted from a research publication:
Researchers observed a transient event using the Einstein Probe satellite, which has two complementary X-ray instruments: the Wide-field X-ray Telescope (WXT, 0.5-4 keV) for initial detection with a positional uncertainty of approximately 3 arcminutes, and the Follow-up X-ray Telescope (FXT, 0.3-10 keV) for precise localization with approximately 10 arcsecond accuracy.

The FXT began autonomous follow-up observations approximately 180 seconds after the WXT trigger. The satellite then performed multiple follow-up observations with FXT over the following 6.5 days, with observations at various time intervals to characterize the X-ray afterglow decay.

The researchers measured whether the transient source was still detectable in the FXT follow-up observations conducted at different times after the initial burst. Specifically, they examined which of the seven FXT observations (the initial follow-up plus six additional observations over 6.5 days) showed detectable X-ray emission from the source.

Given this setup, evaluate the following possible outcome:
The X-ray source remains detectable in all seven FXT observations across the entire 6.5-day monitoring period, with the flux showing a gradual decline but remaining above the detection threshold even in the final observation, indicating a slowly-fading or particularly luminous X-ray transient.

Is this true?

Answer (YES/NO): NO